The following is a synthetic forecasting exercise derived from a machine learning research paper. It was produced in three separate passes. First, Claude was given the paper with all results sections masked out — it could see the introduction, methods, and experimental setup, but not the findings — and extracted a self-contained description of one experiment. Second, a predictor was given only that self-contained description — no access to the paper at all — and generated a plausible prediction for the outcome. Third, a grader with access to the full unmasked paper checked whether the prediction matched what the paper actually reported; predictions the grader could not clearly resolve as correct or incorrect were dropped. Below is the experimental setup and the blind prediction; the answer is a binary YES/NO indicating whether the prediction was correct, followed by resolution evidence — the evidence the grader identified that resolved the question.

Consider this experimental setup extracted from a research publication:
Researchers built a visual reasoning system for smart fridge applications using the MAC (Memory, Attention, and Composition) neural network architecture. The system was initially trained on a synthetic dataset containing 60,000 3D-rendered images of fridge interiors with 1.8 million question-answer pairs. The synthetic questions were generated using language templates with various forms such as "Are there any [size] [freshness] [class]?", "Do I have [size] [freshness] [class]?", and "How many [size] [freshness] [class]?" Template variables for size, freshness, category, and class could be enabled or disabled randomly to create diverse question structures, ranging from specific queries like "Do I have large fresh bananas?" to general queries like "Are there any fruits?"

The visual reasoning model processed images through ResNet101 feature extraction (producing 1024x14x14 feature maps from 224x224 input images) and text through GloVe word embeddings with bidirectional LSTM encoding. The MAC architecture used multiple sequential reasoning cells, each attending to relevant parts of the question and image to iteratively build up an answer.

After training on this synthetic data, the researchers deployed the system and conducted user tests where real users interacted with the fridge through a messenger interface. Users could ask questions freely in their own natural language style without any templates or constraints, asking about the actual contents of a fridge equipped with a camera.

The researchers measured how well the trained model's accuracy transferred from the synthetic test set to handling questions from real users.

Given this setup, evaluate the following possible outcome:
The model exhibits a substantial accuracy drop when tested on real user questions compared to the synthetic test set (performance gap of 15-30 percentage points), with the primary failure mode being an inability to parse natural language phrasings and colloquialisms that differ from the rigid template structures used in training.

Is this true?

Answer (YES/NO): NO